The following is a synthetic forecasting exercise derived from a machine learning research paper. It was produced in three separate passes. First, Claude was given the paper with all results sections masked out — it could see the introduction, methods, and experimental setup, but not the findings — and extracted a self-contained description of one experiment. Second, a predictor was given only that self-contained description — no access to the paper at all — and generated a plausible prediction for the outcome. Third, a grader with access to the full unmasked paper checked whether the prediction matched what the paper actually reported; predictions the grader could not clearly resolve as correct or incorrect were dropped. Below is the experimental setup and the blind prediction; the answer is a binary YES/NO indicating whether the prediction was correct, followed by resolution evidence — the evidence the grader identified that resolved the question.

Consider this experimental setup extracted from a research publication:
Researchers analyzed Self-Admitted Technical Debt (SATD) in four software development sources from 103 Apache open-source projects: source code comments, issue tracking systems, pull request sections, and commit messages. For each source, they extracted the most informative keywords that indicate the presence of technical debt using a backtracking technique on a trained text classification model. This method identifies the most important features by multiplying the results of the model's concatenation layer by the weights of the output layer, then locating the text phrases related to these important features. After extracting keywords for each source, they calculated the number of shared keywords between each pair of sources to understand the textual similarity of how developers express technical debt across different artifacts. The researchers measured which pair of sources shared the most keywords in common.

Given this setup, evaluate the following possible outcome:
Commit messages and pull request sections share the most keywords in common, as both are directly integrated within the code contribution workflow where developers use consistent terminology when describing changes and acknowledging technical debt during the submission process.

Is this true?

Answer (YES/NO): NO